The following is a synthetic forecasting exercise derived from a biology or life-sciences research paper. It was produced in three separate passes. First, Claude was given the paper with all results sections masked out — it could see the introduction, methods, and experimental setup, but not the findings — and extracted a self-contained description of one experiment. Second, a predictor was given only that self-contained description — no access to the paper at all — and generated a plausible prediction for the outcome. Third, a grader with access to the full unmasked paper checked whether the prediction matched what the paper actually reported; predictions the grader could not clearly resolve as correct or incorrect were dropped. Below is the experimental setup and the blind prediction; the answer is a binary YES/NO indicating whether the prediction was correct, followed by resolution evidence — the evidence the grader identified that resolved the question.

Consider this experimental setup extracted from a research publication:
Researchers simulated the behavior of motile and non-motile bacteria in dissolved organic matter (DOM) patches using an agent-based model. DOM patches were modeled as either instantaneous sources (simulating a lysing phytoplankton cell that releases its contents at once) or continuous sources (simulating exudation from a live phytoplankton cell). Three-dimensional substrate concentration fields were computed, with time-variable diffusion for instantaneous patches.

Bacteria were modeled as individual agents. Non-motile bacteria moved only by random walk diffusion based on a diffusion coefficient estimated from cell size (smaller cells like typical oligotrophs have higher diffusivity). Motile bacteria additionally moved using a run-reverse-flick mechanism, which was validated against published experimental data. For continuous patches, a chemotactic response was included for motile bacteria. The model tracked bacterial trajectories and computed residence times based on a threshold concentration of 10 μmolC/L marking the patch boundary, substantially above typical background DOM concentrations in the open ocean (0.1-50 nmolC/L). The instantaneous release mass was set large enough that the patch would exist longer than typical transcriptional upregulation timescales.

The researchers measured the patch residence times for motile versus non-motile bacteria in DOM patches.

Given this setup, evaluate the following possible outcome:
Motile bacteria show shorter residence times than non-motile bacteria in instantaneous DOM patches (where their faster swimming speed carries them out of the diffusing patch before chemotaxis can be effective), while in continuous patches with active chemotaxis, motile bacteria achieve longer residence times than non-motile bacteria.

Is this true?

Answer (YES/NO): NO